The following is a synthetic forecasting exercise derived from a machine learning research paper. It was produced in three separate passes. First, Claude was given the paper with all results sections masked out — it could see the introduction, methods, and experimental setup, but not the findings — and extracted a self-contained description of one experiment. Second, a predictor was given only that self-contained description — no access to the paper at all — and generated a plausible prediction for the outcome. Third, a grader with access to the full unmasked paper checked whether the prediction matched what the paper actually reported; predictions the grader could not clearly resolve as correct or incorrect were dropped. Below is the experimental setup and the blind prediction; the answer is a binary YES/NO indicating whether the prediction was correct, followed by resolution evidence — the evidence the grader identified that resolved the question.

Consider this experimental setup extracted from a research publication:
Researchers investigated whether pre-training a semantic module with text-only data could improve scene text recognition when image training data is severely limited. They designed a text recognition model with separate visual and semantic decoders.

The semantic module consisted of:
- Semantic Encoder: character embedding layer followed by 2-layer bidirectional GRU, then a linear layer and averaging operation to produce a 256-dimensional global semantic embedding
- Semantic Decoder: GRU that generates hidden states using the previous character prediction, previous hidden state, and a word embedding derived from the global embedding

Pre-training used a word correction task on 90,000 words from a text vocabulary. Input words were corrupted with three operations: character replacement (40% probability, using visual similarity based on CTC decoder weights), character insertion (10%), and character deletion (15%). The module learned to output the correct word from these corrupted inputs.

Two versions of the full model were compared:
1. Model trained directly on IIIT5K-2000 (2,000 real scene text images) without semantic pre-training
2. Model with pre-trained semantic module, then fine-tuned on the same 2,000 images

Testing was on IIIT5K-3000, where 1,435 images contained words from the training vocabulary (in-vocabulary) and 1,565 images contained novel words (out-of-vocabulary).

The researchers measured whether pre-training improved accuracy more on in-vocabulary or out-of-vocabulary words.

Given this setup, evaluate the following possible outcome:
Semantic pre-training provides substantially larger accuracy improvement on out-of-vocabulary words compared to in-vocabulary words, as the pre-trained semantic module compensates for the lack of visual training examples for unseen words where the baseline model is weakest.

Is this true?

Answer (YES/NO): YES